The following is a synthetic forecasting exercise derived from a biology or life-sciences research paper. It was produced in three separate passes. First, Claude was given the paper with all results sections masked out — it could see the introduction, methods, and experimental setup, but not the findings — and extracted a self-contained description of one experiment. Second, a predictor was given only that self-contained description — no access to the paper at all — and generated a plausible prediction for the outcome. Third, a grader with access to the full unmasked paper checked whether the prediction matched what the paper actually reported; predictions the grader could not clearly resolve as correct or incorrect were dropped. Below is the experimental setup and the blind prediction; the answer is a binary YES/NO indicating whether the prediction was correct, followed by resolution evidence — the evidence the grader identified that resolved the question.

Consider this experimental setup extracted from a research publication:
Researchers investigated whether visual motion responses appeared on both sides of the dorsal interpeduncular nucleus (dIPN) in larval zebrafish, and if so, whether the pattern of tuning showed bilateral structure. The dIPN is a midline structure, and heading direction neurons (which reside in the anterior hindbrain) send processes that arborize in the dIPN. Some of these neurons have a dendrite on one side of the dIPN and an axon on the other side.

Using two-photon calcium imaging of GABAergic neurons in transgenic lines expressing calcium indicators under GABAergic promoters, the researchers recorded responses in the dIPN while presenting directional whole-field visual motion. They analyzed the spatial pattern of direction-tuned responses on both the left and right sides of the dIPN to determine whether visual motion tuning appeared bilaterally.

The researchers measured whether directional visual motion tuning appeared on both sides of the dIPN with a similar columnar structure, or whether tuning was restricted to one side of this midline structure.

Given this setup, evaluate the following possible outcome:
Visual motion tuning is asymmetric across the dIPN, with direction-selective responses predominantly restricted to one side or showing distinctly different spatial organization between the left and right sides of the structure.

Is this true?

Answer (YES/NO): NO